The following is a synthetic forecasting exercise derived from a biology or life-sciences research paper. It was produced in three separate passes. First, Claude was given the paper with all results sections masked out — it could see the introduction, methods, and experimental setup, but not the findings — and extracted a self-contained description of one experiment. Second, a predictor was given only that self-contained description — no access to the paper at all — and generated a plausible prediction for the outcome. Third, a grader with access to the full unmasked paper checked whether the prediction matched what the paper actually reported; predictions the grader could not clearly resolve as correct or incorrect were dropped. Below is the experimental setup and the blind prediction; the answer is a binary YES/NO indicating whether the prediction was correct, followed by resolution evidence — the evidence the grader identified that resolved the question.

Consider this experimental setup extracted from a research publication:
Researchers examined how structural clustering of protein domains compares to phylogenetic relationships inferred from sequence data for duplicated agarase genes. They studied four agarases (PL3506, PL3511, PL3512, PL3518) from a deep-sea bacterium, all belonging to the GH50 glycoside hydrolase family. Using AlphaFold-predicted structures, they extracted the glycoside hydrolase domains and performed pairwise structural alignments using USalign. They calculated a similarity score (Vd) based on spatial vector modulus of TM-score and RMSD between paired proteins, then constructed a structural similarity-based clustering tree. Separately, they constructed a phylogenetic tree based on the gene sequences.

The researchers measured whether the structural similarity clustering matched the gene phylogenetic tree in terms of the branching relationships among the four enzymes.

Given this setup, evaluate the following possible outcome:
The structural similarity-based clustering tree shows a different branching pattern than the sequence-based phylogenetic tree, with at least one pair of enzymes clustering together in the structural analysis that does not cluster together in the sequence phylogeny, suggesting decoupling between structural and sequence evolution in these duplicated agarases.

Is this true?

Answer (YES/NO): NO